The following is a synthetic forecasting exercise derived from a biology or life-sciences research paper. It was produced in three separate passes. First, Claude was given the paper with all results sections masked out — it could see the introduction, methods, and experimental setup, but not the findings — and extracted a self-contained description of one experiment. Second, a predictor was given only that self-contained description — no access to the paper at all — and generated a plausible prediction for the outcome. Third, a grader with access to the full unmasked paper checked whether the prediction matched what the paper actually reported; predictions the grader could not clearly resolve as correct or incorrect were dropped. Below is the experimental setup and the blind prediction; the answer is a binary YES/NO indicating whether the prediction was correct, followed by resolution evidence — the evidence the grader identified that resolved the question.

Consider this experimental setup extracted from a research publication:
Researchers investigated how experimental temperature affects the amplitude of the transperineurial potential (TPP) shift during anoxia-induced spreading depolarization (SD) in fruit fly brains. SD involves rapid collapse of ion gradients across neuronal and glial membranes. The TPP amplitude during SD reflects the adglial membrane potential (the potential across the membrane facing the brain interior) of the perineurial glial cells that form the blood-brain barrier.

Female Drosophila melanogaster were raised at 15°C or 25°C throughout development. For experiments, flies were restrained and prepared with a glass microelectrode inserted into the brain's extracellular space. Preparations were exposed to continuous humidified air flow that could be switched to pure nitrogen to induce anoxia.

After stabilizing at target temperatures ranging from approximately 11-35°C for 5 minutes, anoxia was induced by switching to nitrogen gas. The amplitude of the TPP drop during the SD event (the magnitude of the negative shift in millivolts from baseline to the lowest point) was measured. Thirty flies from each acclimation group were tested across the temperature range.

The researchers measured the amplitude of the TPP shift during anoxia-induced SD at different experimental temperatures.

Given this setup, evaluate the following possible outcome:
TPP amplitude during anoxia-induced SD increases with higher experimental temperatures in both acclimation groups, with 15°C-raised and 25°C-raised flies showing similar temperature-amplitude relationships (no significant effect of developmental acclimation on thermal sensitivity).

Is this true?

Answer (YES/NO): YES